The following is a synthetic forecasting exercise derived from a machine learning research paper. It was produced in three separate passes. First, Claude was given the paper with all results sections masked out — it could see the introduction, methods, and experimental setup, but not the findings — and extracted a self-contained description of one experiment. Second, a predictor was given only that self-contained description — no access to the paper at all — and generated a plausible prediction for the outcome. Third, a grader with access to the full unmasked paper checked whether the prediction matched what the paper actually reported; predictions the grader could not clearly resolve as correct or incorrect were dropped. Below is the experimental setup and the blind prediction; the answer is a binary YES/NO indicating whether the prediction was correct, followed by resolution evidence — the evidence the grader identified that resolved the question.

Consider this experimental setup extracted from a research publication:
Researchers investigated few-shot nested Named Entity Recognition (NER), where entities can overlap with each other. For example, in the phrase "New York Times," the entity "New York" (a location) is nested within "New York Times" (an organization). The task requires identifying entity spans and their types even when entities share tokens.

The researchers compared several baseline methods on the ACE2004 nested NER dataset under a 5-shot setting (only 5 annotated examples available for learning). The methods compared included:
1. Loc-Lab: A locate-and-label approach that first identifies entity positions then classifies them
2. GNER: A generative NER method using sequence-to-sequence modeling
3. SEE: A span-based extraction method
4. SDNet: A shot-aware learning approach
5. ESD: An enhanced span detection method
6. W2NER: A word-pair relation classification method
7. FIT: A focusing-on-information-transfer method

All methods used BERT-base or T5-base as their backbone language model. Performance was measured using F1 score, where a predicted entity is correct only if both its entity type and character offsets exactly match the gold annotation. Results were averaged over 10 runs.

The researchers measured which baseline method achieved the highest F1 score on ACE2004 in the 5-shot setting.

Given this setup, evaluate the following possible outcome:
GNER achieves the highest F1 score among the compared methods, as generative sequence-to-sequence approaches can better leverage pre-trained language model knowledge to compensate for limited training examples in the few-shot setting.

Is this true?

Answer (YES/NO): NO